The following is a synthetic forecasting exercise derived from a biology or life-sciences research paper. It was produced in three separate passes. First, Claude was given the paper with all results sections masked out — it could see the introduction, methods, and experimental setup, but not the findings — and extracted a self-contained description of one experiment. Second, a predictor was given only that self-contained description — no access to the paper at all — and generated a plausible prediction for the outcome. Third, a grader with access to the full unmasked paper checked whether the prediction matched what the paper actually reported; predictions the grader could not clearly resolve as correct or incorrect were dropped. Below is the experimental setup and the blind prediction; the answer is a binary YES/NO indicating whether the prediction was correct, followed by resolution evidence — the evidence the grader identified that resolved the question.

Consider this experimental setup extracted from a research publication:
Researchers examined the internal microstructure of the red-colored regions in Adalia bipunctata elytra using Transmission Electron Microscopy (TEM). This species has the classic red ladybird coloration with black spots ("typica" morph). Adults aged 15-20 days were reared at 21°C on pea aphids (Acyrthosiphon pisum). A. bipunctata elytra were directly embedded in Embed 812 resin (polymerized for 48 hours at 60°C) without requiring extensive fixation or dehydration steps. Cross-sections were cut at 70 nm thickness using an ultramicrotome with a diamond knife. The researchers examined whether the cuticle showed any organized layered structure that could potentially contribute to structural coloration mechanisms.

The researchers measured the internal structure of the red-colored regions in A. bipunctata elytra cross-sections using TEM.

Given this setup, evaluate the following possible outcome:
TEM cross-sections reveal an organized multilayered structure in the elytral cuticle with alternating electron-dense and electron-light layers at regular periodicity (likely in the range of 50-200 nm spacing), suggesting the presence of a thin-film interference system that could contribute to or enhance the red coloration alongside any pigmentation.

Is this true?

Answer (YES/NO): NO